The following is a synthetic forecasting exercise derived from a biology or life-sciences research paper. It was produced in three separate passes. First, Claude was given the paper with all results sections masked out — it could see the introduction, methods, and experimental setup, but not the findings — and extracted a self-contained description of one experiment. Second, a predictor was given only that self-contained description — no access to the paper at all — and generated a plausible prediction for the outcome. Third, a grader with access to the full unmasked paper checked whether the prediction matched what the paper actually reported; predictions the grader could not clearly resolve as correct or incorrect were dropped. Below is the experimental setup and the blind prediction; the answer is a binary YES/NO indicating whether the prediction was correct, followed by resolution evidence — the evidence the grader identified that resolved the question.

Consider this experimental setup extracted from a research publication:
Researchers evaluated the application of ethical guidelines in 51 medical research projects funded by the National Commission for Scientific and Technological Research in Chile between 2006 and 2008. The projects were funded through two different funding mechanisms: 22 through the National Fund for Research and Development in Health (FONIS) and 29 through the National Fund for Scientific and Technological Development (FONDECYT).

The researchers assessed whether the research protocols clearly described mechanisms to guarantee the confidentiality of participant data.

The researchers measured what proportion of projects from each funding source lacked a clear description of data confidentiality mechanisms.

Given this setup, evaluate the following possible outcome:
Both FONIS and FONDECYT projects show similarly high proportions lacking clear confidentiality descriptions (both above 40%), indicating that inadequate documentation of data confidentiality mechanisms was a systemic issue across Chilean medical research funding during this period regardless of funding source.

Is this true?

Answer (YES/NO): YES